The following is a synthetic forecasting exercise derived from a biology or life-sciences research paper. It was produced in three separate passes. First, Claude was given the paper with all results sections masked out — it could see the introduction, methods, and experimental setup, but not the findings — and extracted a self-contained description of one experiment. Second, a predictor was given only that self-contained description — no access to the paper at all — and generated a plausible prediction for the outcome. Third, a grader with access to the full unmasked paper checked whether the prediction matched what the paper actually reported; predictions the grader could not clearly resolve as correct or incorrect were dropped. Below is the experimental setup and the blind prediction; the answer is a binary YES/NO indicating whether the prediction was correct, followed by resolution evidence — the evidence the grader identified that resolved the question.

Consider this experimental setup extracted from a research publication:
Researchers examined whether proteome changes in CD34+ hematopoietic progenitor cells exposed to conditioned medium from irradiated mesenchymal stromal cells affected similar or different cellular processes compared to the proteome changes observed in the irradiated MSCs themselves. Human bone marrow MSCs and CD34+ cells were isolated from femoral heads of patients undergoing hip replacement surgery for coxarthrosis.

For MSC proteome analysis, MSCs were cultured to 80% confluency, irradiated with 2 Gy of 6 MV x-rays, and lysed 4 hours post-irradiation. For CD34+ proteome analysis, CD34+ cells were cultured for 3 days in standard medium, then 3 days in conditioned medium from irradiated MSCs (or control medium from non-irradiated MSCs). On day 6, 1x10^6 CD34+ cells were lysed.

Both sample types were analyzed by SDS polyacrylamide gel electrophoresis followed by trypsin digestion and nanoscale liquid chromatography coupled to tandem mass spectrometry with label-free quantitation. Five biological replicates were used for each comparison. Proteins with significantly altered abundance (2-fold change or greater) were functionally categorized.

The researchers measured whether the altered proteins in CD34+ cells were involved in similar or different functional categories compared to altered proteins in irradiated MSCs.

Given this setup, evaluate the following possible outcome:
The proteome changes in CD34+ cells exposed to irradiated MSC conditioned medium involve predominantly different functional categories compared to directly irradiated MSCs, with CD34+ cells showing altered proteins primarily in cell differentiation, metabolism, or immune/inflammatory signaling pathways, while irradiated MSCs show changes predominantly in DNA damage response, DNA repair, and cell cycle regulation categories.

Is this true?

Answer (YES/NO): NO